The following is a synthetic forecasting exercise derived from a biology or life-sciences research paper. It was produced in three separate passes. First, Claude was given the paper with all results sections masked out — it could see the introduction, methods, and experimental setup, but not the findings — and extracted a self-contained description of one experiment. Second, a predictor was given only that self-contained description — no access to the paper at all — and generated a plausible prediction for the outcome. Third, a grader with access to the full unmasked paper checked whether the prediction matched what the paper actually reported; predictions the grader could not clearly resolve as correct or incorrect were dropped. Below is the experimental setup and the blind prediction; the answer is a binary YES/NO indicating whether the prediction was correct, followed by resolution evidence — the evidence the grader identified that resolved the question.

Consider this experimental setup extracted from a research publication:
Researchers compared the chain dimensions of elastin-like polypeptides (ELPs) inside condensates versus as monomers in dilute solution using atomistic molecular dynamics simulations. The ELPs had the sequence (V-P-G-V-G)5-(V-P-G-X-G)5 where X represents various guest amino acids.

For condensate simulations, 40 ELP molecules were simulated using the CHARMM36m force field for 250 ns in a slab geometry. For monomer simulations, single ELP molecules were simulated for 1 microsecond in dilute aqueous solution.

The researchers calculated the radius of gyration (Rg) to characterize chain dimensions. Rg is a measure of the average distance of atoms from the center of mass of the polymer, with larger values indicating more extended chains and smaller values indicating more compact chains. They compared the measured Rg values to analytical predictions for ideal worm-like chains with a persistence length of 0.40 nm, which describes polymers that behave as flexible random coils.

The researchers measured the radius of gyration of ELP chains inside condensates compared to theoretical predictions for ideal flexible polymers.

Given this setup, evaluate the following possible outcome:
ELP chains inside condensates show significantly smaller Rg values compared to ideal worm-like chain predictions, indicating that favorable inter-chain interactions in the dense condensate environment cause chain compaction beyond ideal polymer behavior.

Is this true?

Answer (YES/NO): NO